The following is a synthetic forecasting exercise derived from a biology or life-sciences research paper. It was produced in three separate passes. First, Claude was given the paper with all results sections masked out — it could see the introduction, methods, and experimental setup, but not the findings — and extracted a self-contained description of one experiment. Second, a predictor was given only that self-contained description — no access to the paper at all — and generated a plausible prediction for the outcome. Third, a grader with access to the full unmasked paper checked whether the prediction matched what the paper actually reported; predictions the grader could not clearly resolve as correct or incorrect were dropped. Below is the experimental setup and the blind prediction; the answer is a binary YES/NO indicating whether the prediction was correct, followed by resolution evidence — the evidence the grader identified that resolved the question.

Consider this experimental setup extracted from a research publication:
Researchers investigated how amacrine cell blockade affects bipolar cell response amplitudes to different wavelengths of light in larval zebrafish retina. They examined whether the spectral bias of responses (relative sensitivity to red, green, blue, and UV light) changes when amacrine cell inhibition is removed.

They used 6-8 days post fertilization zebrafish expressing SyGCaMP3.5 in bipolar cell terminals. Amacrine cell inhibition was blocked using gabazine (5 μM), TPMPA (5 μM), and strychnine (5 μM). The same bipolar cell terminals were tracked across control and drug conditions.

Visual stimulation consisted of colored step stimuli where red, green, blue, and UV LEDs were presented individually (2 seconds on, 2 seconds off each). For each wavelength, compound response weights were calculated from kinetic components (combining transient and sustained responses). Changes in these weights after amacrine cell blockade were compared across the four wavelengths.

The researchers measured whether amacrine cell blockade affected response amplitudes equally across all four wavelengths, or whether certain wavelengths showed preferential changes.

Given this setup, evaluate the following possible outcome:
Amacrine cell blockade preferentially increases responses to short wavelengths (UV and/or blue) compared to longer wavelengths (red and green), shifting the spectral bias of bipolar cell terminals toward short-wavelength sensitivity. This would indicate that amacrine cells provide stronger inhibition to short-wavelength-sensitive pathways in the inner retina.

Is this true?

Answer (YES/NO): YES